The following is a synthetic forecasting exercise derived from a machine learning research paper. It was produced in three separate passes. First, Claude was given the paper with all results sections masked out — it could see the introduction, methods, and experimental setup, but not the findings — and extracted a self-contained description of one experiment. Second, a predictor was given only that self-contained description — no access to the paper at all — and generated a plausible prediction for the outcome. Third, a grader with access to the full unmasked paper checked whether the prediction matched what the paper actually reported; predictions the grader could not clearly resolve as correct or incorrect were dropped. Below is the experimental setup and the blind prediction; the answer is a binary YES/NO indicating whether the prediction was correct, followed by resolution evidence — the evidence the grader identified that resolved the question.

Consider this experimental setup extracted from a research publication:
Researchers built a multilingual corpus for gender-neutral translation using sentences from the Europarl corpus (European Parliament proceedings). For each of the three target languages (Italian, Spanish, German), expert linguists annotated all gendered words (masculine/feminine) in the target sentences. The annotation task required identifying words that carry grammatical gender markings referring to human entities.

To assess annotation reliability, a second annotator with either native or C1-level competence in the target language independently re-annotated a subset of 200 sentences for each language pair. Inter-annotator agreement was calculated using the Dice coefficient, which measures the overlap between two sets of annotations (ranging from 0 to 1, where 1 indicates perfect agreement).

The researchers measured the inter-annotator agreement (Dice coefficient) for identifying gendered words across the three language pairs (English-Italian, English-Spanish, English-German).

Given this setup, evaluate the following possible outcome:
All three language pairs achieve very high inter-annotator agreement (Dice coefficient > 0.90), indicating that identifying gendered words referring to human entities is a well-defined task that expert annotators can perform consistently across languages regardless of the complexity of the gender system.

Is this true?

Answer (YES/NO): YES